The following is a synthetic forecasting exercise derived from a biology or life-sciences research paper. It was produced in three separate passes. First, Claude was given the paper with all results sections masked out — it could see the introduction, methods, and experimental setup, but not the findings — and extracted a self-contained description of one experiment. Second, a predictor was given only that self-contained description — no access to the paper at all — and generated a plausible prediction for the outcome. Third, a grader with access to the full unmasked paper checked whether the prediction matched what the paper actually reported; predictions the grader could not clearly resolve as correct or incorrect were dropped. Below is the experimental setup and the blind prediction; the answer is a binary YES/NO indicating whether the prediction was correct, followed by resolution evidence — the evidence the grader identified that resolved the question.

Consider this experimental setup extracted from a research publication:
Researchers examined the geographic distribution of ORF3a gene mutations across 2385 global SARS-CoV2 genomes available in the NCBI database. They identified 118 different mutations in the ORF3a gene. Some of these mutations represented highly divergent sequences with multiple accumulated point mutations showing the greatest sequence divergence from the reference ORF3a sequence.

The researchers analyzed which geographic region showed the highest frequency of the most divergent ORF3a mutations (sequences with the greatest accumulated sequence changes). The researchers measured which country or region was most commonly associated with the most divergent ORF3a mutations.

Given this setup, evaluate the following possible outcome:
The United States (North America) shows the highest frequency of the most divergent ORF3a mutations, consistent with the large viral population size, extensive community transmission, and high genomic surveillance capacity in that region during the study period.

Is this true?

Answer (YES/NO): YES